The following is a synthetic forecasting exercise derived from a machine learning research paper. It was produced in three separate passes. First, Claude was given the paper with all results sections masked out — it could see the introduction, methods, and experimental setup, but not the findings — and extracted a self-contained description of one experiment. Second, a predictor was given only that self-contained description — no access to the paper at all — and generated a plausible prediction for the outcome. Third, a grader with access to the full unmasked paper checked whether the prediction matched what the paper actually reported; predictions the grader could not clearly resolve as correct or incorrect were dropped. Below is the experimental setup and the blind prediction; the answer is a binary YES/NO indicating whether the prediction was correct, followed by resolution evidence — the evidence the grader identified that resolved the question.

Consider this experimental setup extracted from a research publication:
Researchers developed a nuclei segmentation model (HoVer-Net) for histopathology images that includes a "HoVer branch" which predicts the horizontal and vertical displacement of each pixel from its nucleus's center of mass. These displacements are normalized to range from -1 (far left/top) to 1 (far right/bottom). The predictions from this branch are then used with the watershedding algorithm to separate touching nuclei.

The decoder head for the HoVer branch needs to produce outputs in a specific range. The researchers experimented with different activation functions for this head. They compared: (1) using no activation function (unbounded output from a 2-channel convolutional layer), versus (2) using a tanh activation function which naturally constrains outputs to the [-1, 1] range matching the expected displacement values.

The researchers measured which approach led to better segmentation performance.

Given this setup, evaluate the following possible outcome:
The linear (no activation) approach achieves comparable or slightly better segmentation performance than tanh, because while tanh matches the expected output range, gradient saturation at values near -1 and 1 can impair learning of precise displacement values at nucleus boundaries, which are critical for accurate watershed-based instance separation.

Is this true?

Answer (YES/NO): YES